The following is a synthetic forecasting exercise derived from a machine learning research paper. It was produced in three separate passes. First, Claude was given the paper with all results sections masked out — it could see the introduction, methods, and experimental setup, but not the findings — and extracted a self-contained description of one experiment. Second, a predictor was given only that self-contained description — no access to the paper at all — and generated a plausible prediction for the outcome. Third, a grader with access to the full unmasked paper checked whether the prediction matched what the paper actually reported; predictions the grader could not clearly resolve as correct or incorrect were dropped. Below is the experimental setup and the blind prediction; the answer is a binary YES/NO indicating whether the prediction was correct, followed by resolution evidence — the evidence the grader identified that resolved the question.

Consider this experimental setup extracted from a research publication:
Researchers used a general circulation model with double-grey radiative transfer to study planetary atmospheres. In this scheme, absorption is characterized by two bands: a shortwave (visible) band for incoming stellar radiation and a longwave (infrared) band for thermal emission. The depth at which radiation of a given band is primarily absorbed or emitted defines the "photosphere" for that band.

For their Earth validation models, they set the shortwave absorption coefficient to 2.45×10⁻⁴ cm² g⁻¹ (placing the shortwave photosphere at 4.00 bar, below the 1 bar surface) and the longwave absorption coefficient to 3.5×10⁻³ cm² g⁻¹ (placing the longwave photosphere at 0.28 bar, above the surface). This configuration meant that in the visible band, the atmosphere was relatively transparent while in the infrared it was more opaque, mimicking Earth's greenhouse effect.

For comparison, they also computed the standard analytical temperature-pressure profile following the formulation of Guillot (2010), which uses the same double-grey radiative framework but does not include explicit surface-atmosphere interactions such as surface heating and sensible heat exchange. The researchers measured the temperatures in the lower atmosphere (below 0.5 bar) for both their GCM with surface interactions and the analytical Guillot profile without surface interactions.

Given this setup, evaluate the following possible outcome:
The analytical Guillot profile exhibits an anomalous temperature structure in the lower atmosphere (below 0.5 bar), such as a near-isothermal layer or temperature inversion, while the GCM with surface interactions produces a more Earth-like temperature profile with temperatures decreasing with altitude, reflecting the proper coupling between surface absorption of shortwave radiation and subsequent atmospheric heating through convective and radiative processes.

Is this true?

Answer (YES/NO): NO